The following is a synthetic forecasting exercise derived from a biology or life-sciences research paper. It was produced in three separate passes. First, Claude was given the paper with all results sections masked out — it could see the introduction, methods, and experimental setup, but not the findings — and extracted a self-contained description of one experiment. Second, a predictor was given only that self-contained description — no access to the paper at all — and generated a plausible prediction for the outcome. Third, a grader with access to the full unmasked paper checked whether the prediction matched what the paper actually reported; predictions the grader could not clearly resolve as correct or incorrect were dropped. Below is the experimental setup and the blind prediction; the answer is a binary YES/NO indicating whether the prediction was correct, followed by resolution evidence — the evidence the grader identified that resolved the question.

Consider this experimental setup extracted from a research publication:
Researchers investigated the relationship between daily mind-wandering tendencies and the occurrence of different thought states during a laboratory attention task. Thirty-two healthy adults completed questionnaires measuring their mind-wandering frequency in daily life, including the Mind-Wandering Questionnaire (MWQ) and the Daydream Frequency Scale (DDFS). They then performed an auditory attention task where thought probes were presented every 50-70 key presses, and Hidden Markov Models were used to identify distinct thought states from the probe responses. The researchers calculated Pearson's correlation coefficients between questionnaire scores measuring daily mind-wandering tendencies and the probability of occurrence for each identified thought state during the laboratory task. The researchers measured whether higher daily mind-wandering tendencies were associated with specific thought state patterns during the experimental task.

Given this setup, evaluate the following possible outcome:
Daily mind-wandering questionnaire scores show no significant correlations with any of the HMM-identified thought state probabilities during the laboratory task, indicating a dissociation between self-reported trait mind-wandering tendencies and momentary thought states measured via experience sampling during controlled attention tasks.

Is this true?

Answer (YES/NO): NO